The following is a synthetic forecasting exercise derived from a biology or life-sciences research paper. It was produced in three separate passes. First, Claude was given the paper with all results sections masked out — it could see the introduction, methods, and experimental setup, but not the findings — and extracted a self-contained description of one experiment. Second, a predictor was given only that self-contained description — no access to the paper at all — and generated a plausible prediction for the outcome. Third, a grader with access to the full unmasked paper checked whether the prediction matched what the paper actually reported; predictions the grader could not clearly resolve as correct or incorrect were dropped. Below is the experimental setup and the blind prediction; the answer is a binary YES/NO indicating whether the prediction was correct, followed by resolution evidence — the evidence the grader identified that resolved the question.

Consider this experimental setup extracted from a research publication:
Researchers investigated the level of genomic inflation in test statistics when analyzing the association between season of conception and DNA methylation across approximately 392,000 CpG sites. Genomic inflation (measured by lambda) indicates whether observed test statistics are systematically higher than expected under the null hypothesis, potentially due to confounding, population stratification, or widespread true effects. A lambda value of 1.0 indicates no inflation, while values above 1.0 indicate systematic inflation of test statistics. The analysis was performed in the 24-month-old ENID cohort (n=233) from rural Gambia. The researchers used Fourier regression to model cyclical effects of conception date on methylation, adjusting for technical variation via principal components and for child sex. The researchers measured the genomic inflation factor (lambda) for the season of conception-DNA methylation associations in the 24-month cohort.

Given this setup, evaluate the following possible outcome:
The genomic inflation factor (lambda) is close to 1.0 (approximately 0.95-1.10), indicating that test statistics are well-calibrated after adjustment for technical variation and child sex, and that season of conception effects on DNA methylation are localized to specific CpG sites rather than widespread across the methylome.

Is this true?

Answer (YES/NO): NO